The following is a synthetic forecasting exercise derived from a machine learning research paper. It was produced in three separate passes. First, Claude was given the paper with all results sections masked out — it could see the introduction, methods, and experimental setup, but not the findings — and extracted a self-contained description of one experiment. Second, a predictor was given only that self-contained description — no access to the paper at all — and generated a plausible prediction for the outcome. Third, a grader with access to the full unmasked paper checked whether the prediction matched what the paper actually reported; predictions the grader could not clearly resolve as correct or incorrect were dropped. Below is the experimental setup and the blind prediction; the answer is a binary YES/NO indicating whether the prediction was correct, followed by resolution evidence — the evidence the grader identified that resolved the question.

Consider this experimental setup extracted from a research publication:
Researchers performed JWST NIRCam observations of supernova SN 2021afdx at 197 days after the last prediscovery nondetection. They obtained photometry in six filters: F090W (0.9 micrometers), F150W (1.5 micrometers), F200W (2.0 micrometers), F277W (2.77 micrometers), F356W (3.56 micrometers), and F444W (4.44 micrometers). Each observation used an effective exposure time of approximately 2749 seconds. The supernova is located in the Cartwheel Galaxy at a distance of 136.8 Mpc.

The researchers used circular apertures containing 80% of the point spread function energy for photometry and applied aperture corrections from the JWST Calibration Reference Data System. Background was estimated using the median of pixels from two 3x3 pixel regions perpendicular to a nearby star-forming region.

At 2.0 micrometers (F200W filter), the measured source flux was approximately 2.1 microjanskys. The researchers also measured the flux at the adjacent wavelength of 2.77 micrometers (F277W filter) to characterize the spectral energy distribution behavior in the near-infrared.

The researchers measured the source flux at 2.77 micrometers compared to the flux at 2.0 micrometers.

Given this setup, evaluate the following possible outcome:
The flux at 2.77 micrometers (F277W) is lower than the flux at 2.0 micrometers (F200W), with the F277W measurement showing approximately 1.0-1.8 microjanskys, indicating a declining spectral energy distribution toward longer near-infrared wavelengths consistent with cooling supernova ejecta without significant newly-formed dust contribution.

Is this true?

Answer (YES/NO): YES